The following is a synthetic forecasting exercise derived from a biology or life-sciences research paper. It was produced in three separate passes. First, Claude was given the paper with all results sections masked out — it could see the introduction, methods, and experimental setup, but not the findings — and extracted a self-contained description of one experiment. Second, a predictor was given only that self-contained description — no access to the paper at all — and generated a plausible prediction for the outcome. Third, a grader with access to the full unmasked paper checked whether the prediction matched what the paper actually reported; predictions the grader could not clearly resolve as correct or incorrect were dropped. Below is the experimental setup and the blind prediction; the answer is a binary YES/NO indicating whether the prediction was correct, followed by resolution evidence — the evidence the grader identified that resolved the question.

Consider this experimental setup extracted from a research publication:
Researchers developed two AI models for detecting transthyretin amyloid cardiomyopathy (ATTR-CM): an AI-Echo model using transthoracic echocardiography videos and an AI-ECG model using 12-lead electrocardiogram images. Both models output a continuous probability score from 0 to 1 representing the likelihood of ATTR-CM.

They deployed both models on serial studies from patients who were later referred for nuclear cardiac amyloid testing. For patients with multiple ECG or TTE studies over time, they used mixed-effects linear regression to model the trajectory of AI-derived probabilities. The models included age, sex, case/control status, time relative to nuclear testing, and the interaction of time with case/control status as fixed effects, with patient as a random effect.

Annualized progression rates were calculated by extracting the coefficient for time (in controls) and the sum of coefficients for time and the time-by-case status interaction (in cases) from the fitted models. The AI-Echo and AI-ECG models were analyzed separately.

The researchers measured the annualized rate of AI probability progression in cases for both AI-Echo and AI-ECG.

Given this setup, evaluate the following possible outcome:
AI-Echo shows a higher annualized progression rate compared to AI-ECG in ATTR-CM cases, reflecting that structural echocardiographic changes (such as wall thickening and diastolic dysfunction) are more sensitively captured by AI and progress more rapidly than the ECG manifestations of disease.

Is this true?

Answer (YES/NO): NO